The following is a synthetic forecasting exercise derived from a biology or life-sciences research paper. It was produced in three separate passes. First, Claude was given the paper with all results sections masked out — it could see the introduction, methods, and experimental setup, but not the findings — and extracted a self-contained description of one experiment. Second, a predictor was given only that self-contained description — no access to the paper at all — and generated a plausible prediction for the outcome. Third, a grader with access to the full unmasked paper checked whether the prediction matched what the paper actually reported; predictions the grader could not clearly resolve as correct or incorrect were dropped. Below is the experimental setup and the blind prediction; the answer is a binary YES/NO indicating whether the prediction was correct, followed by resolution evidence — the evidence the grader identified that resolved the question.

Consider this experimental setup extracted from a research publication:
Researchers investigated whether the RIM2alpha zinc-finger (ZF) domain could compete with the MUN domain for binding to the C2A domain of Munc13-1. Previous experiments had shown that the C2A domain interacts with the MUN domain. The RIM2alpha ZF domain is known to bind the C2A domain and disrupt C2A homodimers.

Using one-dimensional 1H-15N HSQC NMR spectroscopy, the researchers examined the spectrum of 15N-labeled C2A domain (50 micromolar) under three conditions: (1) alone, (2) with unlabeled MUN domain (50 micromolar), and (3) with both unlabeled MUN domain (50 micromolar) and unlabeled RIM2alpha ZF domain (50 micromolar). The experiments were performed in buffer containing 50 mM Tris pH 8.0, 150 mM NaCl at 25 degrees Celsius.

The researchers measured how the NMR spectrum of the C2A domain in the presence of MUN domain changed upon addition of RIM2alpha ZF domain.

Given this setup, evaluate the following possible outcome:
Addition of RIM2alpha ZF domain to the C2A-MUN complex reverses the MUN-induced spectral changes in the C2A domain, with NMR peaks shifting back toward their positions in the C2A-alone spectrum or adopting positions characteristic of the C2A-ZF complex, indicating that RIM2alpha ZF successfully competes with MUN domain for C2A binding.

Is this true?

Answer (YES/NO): YES